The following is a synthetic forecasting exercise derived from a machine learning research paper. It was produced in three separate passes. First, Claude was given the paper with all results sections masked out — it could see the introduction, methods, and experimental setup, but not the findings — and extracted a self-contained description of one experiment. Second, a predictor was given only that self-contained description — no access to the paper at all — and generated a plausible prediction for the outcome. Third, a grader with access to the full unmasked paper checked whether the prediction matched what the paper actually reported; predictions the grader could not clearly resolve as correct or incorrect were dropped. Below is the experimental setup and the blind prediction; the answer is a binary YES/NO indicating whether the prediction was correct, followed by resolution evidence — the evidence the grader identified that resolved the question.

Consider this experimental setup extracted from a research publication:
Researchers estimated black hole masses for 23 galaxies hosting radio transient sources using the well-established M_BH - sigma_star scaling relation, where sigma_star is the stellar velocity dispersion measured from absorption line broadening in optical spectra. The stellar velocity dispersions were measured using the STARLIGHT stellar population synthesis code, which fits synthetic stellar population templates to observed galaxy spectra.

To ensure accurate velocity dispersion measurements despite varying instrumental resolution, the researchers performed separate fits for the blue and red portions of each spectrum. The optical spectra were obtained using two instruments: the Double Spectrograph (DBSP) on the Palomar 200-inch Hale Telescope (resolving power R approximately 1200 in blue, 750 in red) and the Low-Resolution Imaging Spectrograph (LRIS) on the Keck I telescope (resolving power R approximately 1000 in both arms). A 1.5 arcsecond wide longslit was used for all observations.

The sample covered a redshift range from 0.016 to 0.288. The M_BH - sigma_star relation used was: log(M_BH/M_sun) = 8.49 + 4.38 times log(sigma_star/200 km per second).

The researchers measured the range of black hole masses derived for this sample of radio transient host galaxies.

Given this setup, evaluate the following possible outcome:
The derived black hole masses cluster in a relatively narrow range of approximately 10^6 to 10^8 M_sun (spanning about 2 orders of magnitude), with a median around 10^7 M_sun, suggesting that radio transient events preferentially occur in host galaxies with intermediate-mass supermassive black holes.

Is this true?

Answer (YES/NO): NO